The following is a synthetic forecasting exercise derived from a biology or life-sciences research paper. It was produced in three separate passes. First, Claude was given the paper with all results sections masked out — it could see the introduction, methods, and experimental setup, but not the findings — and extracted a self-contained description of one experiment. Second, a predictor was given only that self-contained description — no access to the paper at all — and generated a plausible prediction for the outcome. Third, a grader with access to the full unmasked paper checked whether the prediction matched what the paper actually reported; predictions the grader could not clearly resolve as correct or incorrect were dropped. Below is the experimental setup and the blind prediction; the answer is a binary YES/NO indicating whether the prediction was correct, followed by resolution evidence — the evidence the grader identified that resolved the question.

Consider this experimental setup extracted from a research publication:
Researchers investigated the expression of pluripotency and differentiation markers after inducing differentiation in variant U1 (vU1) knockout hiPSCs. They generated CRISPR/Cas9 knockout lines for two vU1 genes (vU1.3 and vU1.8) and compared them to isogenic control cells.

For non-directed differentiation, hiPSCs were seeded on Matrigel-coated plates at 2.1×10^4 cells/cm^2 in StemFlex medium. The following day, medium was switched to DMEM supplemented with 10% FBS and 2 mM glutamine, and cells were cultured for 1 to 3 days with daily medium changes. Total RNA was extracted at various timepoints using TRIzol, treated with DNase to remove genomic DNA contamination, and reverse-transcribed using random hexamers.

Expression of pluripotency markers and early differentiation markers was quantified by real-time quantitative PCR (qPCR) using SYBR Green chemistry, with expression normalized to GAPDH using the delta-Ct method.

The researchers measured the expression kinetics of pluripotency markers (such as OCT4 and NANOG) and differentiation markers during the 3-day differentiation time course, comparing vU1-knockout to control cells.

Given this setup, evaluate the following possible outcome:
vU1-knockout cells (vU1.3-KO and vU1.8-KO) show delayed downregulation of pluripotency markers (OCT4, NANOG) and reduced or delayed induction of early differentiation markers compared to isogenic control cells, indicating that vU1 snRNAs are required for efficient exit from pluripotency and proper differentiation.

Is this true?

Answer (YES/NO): NO